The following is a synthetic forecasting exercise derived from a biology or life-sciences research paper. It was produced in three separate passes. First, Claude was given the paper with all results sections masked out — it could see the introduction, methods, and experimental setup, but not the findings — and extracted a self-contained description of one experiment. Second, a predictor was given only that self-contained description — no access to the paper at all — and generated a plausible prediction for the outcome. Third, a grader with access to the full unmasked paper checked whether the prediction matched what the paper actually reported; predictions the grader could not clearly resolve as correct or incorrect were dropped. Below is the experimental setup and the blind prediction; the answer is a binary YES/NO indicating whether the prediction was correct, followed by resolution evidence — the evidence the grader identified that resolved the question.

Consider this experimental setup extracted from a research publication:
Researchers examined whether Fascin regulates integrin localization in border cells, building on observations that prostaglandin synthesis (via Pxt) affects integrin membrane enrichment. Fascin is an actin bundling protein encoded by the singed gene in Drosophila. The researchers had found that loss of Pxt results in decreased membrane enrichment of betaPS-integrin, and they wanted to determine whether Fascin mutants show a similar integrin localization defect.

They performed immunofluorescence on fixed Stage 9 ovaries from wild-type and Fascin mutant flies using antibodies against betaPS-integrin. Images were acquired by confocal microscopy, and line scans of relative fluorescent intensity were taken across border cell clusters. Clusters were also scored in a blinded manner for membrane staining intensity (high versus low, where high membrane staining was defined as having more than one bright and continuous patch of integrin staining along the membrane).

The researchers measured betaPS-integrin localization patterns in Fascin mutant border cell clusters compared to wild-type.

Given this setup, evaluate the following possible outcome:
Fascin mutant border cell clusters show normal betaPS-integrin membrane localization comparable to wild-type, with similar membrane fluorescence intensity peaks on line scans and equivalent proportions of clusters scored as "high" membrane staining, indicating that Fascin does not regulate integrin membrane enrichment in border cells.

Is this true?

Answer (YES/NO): NO